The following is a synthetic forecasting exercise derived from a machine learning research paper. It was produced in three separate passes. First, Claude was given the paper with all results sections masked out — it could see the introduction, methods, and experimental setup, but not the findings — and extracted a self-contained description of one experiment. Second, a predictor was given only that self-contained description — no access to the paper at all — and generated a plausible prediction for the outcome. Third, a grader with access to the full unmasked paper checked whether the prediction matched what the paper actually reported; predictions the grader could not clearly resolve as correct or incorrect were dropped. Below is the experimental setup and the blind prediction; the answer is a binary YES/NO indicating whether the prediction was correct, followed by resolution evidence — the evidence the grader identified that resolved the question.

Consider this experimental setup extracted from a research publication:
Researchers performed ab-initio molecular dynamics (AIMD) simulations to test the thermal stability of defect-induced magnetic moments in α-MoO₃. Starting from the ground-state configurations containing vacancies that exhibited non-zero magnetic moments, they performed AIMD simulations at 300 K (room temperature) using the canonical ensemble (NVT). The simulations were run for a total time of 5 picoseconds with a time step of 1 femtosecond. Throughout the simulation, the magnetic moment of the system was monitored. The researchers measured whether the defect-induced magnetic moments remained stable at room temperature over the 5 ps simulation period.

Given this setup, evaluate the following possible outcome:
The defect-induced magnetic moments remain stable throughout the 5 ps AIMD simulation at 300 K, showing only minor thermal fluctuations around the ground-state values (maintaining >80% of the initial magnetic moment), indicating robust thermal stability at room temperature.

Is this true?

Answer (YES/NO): YES